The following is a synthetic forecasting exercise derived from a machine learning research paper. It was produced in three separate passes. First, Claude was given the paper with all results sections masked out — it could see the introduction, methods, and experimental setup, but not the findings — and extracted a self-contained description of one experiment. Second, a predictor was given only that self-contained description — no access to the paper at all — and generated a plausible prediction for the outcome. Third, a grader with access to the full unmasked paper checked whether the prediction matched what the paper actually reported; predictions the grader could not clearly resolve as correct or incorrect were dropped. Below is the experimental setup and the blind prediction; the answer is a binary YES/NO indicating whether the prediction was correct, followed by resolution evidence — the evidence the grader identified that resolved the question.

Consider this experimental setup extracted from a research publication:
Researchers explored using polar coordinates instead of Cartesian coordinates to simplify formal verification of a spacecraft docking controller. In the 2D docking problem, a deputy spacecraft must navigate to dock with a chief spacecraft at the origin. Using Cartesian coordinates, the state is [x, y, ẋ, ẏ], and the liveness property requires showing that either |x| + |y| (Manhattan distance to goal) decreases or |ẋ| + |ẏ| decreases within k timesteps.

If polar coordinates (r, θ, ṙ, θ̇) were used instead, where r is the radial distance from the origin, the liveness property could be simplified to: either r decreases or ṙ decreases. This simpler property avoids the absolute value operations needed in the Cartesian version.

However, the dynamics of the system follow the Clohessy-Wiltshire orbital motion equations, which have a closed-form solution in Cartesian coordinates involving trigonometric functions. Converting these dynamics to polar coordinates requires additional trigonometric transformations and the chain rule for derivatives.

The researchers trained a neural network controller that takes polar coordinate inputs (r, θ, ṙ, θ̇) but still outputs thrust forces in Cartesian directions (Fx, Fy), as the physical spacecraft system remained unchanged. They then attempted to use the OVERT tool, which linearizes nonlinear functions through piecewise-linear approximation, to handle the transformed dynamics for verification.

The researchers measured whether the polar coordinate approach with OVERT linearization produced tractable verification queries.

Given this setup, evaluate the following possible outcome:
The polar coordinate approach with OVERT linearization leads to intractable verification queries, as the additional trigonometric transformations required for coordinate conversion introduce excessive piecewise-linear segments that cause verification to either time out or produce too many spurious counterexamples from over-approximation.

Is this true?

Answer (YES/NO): YES